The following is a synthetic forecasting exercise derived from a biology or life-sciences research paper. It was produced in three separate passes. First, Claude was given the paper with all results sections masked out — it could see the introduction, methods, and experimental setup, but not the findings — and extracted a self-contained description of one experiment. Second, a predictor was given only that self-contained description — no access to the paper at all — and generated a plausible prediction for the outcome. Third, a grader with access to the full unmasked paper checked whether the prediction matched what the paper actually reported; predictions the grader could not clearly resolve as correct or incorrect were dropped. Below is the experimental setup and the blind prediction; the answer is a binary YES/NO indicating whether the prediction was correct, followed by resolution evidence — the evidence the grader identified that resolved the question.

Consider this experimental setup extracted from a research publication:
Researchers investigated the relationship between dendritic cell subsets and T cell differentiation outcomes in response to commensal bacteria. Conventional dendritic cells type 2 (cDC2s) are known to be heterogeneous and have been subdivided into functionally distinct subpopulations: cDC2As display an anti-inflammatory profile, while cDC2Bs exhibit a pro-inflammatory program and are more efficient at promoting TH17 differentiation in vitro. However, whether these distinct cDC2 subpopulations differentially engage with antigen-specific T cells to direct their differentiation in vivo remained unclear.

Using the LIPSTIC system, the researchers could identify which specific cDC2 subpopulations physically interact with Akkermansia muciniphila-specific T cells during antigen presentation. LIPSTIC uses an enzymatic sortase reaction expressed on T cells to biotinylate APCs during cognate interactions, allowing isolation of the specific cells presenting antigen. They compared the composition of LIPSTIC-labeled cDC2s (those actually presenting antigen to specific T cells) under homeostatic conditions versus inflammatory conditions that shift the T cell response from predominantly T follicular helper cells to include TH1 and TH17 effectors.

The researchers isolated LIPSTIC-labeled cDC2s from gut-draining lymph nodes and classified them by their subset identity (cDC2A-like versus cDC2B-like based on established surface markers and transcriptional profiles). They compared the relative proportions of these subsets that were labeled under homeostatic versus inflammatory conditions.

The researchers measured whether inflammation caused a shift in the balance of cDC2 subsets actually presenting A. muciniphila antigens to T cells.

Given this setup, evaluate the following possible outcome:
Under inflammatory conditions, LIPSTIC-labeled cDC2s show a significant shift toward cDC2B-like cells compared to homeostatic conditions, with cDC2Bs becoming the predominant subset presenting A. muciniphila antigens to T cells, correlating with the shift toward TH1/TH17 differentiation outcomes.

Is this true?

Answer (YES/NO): NO